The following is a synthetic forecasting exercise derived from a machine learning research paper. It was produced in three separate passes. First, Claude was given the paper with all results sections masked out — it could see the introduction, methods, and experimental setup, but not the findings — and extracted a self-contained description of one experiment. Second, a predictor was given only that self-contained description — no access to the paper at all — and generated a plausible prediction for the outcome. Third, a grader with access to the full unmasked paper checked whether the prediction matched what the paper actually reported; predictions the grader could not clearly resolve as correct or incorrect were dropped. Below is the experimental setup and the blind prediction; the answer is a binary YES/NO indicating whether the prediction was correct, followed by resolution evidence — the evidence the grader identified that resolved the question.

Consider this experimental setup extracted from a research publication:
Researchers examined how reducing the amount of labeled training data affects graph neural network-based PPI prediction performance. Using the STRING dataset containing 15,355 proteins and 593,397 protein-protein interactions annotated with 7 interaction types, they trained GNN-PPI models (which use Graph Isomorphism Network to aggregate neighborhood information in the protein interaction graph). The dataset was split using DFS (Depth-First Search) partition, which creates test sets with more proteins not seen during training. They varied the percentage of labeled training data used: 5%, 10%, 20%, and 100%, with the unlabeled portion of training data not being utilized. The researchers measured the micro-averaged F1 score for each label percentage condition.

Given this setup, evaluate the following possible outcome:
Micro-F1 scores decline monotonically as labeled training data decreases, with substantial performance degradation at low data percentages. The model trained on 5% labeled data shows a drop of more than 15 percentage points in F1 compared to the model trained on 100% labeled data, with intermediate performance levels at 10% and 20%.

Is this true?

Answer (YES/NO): NO